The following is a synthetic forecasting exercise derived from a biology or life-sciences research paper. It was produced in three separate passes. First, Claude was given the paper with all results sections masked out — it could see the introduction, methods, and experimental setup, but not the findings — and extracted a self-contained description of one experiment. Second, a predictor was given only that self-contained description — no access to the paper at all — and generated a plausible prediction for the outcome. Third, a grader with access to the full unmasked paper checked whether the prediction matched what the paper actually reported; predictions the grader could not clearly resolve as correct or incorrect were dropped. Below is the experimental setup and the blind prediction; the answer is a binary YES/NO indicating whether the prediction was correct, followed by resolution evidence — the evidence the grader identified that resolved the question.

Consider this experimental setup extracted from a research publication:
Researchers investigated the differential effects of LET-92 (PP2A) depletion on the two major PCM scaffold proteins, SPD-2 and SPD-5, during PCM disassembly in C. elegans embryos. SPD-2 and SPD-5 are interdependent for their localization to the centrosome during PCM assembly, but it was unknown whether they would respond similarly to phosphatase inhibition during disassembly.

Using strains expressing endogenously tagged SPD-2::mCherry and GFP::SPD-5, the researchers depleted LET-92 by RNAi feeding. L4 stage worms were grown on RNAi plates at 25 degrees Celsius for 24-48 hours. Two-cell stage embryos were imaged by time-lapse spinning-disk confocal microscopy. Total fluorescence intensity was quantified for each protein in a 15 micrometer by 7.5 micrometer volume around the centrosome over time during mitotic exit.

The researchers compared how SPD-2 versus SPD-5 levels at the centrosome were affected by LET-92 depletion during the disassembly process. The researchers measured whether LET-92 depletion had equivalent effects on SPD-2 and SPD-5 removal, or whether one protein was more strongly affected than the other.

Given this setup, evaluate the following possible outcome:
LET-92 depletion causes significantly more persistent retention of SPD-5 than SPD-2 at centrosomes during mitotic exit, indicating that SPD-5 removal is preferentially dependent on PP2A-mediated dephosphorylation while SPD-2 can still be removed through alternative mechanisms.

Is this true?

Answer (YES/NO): YES